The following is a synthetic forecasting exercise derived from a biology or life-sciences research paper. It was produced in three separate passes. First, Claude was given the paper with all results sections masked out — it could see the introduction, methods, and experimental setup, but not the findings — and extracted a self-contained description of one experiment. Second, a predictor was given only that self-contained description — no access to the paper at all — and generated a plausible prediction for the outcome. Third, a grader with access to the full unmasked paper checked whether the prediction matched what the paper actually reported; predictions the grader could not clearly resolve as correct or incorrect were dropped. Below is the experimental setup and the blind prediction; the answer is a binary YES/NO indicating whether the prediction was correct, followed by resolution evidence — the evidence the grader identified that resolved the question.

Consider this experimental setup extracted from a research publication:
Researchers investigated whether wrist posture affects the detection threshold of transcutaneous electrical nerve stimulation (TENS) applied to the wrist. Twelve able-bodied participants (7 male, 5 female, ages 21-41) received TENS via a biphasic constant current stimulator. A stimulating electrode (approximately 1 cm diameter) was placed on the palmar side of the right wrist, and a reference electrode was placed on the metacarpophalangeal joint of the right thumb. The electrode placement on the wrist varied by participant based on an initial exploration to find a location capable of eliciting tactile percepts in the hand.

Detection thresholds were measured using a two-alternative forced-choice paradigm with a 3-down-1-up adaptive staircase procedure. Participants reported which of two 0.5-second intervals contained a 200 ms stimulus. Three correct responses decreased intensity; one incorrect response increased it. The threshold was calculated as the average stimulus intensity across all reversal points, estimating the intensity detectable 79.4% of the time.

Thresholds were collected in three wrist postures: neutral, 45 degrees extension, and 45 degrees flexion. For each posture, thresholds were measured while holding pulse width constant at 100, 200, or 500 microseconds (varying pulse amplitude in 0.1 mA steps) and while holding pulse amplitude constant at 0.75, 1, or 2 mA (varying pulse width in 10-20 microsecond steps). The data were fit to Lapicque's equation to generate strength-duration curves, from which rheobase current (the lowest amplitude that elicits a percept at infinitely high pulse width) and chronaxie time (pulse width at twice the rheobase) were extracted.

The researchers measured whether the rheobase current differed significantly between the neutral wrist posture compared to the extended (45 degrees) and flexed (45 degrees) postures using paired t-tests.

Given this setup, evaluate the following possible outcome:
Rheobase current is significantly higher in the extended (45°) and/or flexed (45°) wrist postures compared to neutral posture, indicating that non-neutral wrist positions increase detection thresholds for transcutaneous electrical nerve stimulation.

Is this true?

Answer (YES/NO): NO